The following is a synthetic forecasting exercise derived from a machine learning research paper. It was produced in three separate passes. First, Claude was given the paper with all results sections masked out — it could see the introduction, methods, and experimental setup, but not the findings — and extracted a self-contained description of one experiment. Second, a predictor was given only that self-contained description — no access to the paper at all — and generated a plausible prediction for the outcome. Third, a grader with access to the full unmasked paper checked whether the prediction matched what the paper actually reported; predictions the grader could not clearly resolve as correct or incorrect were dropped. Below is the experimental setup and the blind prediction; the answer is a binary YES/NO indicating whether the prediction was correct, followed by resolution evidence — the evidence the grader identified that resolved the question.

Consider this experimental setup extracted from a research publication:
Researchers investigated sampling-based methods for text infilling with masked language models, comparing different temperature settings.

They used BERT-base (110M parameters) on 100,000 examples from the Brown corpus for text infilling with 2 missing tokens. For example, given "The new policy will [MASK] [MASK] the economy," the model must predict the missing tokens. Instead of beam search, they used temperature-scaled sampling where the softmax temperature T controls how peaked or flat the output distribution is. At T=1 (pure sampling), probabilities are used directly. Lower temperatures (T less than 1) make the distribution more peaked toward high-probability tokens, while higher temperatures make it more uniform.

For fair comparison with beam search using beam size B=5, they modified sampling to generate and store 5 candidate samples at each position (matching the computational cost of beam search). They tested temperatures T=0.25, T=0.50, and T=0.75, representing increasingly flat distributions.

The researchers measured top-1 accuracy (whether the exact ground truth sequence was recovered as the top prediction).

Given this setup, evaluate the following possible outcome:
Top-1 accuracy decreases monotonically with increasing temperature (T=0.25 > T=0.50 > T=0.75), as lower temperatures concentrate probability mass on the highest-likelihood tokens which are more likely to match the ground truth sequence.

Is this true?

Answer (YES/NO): YES